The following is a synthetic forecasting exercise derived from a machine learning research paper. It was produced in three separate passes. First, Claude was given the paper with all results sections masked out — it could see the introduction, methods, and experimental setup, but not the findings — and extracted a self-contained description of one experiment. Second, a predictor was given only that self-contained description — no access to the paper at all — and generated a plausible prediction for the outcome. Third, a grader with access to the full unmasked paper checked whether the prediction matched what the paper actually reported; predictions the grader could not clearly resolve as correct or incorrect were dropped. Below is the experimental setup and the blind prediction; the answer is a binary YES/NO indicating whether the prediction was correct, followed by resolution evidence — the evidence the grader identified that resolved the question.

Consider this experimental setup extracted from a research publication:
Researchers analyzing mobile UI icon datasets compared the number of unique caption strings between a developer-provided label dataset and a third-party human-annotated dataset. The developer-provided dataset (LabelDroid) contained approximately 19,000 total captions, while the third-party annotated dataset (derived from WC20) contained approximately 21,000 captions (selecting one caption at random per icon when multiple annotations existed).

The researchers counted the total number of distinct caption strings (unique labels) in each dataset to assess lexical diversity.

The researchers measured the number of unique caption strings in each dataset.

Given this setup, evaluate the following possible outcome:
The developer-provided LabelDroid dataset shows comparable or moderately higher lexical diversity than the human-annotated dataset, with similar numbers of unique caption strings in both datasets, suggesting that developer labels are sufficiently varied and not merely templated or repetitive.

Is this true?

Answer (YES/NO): NO